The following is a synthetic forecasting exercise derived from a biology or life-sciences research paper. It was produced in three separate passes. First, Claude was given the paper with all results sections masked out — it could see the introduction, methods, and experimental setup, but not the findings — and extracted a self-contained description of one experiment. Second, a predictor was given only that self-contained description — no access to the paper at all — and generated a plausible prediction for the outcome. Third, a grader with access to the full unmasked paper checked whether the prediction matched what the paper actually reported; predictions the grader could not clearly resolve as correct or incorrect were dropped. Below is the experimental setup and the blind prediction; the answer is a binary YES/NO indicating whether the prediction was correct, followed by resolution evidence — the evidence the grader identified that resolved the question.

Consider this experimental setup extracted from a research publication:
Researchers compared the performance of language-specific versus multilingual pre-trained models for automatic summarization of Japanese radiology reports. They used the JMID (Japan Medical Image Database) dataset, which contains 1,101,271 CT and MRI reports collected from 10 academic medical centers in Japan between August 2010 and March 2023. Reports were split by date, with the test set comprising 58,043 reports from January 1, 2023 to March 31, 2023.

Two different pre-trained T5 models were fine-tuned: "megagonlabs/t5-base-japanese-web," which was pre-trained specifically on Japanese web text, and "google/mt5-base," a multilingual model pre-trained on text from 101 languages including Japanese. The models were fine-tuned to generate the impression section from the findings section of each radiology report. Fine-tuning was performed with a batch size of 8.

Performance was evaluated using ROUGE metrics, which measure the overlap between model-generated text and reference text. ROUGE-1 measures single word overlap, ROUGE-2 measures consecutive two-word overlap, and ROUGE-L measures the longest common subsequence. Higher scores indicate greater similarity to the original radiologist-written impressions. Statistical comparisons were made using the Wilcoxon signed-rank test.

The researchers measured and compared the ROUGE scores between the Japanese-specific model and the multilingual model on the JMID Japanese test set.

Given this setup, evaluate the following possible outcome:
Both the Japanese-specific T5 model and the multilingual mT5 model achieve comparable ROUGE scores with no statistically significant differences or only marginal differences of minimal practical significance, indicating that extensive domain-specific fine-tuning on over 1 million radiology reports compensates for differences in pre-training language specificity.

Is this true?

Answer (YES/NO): NO